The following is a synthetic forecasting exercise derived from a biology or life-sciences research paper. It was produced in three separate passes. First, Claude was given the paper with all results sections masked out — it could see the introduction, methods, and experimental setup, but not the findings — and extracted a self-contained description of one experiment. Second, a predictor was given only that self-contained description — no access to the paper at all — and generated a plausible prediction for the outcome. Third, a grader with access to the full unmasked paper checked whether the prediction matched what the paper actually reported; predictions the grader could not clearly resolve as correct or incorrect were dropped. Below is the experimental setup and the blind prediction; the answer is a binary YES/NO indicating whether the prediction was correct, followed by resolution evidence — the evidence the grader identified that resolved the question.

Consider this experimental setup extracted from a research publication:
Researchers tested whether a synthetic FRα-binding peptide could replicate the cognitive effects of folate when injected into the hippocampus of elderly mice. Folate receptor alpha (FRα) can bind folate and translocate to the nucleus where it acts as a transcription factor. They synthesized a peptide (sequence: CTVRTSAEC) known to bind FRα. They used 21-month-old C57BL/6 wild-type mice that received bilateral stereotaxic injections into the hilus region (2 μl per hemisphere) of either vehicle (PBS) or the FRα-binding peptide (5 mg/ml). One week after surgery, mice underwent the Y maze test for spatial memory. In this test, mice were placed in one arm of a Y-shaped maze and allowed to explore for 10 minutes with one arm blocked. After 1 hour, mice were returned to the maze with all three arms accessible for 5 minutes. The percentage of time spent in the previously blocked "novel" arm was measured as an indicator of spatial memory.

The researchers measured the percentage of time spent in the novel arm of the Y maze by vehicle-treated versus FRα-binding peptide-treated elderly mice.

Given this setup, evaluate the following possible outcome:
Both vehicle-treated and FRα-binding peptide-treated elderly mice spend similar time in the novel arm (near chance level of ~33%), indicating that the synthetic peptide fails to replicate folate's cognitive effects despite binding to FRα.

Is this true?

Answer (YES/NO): NO